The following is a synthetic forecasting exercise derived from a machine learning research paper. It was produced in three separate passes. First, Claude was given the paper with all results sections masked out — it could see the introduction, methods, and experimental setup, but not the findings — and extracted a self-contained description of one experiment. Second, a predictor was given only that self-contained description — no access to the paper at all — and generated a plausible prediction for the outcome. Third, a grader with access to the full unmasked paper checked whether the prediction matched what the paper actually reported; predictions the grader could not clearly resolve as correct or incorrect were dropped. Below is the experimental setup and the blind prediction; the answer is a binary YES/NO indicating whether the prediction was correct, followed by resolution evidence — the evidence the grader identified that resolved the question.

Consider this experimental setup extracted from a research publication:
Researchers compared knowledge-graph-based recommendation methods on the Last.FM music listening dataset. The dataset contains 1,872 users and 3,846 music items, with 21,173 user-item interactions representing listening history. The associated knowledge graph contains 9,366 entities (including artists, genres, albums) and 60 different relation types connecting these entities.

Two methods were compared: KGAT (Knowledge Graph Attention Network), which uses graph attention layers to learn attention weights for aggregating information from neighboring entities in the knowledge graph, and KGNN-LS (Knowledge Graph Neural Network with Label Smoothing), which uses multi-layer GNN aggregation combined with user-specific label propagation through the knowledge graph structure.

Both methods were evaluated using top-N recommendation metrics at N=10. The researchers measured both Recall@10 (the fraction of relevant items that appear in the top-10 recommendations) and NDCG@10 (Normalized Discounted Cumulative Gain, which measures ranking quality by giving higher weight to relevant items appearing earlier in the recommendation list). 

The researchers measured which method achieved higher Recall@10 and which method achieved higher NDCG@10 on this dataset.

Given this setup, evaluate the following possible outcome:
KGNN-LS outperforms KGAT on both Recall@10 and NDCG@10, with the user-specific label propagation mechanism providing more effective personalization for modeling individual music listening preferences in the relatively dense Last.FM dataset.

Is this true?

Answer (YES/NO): NO